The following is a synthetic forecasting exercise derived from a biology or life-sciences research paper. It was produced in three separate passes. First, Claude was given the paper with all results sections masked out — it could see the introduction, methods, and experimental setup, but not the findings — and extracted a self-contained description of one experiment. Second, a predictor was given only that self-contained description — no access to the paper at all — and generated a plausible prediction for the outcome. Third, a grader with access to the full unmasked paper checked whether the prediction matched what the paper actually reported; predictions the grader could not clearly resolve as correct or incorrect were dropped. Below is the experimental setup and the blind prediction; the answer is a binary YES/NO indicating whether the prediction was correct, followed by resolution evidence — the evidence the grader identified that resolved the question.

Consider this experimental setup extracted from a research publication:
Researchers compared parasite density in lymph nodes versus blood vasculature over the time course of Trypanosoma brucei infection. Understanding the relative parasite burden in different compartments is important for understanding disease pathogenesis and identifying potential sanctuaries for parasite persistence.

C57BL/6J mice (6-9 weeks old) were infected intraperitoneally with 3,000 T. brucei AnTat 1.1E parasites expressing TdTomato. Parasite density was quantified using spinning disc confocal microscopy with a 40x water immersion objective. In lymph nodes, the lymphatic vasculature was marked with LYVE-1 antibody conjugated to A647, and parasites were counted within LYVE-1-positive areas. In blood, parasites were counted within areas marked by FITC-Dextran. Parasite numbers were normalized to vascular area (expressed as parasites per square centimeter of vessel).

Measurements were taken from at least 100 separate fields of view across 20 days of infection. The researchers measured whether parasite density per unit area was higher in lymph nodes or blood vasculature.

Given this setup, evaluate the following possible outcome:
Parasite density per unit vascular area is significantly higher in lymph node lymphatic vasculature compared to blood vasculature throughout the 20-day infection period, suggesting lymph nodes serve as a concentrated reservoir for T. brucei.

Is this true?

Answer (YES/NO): NO